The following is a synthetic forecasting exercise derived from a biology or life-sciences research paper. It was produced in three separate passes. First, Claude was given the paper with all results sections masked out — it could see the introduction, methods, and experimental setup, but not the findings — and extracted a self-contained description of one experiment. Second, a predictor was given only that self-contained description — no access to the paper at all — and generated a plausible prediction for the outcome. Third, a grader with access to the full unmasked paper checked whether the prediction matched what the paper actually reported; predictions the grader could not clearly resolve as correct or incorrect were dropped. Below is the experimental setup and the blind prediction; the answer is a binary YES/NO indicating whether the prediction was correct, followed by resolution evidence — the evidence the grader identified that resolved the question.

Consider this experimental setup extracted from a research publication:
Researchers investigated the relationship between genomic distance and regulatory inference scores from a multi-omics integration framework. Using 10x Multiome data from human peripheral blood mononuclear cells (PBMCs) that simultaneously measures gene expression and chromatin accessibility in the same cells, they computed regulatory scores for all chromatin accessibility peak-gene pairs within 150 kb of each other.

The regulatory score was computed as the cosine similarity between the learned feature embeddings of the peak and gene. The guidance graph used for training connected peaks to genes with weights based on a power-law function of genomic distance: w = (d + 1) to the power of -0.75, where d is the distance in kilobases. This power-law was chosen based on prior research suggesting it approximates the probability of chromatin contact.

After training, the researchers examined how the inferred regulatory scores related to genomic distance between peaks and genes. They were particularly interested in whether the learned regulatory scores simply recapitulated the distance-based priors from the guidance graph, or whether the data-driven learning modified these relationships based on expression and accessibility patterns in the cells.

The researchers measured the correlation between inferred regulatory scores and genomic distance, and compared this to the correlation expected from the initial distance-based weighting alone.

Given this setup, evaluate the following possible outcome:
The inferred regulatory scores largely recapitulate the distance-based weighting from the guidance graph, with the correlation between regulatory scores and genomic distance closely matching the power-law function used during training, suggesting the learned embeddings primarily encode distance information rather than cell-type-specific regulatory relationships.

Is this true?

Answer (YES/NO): NO